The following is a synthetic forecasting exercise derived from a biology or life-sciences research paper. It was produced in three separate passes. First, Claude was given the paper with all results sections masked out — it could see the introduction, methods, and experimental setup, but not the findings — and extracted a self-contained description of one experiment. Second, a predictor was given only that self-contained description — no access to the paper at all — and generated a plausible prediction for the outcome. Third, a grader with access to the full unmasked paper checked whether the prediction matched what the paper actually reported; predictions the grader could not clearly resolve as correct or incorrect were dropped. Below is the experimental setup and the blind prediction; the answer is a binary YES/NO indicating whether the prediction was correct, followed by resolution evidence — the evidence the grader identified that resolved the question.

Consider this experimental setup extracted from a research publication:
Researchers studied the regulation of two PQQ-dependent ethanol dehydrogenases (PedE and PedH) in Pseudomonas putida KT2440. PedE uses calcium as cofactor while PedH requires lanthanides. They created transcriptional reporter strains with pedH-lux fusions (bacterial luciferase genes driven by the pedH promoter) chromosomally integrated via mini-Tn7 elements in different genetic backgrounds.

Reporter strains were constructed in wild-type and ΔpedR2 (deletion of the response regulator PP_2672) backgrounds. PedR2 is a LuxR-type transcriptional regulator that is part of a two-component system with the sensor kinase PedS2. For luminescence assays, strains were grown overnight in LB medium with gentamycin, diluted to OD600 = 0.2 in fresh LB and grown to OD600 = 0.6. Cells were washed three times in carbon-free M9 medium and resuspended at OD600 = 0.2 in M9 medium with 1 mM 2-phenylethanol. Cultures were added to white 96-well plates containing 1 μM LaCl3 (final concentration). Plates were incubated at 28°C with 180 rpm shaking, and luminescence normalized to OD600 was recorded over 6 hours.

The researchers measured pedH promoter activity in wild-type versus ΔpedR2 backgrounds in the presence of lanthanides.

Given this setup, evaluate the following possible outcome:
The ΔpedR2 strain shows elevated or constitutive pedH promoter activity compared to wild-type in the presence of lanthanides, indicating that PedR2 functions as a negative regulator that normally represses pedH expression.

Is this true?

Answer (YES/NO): NO